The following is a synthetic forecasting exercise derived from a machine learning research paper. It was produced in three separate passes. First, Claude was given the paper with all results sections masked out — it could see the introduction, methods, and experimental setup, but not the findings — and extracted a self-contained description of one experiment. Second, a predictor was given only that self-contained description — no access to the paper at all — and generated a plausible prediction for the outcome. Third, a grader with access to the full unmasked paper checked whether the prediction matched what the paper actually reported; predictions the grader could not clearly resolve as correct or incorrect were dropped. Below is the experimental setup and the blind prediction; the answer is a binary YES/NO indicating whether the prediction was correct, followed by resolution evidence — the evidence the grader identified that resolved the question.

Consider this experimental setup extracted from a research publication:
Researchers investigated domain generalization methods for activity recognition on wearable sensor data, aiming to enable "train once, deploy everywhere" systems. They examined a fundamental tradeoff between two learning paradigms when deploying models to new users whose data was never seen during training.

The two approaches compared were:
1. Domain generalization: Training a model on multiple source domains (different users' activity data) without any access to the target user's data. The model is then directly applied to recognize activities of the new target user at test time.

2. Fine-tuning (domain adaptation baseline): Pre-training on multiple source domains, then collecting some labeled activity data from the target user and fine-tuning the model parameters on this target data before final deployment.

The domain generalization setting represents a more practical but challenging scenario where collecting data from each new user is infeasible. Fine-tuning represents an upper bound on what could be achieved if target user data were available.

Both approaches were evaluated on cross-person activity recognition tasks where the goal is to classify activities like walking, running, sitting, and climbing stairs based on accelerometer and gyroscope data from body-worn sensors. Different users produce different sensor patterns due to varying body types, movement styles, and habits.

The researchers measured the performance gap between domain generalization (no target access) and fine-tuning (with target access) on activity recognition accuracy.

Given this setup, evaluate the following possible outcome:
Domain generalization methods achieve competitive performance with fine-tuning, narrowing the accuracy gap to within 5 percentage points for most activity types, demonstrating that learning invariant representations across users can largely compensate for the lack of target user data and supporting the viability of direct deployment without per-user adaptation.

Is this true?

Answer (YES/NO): NO